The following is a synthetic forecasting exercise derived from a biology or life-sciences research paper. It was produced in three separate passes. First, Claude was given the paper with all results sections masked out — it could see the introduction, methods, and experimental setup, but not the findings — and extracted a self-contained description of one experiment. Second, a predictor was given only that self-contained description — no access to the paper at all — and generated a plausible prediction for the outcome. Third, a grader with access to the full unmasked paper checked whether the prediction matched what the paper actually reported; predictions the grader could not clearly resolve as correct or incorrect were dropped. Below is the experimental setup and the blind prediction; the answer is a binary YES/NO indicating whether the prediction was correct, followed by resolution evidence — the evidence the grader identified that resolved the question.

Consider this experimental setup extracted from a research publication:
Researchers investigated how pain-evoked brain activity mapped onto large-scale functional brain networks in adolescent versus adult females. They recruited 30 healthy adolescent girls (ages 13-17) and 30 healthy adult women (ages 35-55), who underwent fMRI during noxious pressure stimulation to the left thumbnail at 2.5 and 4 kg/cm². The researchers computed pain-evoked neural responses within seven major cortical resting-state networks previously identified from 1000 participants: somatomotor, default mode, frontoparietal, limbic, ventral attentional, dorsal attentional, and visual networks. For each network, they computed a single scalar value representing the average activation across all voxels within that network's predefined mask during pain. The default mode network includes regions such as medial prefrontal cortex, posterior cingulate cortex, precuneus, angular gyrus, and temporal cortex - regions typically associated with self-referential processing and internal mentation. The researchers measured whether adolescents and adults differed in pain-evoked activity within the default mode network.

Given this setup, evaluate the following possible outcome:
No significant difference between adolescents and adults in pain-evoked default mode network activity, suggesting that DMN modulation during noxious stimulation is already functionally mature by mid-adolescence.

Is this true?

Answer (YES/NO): NO